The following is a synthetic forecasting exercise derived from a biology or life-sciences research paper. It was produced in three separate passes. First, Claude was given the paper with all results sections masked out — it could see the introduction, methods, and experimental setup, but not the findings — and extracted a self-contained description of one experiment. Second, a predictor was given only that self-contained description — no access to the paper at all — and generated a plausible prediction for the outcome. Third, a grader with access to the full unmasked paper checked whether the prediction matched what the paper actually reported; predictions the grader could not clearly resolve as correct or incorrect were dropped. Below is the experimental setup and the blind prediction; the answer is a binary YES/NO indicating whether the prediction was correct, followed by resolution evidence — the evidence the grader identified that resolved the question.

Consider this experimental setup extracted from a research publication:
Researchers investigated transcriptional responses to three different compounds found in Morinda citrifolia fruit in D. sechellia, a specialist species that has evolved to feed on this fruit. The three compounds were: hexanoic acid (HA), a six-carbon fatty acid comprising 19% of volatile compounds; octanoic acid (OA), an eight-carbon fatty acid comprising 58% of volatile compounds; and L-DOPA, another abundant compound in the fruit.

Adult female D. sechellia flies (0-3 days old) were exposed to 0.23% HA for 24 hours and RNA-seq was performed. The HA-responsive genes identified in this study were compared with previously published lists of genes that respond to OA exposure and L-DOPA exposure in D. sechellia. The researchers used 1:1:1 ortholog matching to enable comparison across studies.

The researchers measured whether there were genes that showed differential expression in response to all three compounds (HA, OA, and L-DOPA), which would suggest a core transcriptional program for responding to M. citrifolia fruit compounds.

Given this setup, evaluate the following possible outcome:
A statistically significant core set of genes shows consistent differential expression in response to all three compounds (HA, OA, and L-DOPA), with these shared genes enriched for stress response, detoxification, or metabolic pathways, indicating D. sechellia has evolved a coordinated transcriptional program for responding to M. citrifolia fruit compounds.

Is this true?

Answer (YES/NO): NO